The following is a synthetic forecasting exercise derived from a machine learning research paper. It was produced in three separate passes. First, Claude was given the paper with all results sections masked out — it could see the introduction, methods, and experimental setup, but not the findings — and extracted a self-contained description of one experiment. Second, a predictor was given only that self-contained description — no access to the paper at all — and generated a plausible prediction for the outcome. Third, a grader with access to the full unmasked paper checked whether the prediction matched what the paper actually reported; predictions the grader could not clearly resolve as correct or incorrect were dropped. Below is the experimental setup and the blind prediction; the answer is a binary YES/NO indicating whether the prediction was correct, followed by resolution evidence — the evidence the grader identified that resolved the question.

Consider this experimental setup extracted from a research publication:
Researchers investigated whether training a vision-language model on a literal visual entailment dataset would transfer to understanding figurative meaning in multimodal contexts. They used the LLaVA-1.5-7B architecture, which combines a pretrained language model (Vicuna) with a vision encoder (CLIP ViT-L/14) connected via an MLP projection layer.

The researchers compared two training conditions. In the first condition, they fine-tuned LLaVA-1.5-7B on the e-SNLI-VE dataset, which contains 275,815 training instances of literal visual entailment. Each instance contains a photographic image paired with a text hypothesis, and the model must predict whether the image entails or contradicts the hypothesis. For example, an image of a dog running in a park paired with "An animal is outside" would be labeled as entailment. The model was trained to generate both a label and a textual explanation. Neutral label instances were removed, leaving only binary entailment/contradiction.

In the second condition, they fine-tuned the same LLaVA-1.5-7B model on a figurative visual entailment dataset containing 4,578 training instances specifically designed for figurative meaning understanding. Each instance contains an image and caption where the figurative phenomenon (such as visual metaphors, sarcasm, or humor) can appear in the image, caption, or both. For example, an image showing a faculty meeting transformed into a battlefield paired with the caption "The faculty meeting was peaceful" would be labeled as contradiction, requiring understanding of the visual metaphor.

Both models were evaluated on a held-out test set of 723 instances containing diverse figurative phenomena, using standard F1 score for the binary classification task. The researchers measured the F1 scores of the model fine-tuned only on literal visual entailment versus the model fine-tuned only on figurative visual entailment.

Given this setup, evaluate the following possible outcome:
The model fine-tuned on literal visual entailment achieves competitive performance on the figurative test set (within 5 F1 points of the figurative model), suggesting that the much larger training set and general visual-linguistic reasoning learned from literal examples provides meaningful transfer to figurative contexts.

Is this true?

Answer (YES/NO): NO